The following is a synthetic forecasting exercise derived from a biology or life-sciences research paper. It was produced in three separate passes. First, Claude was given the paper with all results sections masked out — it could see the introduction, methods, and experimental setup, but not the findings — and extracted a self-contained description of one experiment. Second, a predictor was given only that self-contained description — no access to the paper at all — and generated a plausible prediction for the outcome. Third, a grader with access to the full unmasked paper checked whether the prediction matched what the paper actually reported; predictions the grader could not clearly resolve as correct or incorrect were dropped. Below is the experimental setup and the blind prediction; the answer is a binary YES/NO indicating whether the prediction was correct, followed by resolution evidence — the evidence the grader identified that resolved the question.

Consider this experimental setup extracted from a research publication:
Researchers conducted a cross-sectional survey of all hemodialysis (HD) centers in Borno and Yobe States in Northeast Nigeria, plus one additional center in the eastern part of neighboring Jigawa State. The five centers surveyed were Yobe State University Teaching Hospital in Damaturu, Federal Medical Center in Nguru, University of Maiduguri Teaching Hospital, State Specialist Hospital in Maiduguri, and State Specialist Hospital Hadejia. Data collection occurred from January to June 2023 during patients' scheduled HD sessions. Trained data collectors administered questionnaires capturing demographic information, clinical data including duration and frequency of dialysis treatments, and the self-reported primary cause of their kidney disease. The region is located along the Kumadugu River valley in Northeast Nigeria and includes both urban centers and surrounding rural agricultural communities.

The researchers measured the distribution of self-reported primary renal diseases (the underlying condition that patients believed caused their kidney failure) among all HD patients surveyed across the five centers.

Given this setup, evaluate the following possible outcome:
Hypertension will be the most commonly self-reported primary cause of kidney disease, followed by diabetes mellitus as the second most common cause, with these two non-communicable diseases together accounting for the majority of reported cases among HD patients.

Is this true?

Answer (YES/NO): NO